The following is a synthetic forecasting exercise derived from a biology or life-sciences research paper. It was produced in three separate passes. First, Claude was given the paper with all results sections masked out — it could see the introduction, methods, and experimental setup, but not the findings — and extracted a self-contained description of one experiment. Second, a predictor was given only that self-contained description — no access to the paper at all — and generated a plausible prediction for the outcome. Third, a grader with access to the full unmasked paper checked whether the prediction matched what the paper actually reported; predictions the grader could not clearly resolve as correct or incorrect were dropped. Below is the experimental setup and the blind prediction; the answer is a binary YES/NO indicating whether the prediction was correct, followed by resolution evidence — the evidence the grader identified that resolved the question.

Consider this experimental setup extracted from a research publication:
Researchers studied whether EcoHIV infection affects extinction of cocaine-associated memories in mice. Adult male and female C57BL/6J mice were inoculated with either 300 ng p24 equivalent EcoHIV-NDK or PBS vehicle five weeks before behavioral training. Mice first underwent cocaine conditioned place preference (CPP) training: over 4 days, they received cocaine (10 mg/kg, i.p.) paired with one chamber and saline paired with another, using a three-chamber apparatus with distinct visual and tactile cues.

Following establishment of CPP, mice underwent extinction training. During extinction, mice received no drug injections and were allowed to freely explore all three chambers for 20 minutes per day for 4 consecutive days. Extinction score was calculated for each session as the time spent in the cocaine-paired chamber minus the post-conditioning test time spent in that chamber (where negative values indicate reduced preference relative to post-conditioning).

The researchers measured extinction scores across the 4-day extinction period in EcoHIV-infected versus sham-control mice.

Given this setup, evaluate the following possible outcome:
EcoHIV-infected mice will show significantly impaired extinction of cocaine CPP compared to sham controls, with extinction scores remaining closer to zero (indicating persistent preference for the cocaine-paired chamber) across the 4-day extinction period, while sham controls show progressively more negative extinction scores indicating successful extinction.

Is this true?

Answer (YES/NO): NO